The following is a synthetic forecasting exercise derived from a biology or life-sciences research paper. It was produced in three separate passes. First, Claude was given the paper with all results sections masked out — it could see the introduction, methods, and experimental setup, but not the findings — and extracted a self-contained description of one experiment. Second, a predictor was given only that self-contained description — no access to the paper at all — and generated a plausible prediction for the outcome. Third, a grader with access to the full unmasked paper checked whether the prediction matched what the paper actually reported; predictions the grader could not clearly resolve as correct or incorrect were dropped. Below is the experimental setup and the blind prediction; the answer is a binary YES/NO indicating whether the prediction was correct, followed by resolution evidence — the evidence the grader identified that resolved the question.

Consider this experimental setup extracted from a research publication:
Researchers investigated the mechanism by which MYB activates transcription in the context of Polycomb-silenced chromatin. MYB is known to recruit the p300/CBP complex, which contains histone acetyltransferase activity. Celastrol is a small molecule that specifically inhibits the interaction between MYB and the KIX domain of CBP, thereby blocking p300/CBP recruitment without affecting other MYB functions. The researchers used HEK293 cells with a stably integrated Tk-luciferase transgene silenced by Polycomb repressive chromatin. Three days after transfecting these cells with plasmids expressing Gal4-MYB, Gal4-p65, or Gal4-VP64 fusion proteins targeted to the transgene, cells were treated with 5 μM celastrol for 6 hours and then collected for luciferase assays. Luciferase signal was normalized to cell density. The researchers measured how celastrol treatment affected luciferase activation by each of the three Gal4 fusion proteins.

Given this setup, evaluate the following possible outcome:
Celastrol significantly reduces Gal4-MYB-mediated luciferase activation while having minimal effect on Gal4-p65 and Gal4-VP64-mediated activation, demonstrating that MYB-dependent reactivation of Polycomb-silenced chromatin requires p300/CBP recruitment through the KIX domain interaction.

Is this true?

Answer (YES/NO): YES